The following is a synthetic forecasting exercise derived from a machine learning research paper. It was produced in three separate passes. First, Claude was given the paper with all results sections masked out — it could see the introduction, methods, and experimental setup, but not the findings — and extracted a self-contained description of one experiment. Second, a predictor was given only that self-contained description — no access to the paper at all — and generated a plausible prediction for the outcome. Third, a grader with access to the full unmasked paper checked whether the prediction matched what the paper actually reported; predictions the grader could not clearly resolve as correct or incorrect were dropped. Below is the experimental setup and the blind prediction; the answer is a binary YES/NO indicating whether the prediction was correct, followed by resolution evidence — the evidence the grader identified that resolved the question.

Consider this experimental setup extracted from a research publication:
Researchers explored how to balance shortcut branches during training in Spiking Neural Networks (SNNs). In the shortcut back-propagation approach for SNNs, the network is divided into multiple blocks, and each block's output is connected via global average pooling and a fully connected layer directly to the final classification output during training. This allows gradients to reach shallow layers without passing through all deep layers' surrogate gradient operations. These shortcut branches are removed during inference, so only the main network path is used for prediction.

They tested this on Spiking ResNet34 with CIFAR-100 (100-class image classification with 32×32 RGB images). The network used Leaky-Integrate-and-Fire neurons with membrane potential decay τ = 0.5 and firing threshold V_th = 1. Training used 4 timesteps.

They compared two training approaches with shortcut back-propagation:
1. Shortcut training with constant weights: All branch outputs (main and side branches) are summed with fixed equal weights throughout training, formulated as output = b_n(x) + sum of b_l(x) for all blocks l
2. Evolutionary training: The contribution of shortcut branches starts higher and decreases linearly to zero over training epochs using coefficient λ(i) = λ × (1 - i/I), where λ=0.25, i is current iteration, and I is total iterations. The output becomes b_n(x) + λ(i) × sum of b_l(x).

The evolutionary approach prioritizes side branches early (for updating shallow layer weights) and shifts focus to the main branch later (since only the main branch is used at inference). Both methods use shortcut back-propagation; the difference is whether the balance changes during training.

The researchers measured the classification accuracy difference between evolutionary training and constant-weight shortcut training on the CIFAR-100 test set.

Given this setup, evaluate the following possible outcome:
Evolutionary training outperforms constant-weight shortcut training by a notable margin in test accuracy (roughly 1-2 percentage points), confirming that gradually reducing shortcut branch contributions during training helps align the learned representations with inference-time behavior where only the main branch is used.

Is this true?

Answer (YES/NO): NO